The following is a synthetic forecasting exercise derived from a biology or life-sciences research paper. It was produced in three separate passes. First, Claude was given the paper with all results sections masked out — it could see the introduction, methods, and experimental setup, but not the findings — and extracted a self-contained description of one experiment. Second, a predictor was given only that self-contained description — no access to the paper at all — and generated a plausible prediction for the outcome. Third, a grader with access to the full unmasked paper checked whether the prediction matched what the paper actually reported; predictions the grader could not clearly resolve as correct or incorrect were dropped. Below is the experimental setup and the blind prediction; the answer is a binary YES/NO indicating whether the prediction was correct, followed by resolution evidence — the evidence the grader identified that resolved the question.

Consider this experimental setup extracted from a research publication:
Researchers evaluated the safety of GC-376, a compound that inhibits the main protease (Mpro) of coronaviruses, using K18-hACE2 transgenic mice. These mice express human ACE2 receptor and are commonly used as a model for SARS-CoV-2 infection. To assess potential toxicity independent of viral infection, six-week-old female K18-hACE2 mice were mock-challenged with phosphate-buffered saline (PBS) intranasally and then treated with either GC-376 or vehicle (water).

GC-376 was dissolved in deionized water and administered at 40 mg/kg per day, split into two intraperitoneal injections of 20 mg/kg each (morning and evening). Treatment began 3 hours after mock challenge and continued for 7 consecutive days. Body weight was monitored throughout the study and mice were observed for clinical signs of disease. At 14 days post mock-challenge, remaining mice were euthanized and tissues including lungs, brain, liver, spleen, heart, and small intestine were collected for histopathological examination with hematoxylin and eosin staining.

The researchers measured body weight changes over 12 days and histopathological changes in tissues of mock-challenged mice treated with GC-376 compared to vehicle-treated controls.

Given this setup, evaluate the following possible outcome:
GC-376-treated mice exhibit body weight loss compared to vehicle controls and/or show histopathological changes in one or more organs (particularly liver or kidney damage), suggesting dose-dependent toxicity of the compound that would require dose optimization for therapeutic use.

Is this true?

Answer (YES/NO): NO